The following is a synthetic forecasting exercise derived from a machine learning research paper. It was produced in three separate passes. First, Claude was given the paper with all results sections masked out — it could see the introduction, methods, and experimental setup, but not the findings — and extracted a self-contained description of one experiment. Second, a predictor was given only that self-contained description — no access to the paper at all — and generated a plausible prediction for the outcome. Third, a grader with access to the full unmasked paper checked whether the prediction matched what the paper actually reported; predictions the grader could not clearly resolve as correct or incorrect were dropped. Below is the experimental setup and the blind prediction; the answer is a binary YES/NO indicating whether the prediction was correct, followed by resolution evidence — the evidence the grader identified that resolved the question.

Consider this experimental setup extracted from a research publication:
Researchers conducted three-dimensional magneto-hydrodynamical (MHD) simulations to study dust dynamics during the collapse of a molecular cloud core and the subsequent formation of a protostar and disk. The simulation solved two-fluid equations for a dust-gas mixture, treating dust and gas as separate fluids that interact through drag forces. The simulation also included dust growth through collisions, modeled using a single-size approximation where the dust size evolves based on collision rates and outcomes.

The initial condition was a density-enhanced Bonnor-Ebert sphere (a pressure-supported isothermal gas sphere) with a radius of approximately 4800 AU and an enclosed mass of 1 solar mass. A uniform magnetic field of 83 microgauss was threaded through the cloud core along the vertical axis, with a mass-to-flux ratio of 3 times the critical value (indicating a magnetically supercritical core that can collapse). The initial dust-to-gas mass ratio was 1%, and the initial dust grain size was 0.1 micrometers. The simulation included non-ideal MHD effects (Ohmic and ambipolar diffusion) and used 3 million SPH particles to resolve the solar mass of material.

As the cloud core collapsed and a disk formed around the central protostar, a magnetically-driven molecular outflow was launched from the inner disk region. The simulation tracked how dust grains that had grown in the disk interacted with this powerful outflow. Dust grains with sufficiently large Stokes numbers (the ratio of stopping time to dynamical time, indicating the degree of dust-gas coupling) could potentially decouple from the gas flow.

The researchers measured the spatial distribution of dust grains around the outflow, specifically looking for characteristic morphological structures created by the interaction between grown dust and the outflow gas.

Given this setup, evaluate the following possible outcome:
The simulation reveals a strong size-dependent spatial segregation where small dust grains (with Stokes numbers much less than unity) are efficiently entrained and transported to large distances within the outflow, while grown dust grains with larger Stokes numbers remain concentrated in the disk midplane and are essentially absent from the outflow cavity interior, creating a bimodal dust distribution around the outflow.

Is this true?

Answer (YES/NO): NO